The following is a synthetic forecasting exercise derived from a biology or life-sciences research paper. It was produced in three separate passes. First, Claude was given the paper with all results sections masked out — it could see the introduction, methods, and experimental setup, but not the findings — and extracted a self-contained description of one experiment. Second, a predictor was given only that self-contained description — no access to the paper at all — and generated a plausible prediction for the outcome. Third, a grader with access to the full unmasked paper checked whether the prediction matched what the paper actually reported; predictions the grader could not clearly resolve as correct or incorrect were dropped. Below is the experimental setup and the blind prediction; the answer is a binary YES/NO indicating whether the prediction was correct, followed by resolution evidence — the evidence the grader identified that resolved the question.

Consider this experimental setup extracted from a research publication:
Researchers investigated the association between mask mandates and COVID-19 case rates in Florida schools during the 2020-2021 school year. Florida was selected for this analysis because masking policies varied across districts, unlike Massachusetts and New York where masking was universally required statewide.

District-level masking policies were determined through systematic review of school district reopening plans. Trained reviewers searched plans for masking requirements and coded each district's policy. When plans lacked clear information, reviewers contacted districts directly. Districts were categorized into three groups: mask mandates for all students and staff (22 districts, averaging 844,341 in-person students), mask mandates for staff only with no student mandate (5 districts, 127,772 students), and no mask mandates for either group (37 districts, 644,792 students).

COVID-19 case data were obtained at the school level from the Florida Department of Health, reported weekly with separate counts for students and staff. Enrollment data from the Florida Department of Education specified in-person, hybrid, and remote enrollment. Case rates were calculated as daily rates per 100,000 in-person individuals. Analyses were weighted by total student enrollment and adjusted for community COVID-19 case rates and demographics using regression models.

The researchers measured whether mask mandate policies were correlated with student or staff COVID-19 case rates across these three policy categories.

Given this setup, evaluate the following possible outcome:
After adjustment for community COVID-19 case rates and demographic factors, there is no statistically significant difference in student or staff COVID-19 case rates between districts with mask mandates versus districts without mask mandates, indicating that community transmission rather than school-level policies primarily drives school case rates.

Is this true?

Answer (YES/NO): YES